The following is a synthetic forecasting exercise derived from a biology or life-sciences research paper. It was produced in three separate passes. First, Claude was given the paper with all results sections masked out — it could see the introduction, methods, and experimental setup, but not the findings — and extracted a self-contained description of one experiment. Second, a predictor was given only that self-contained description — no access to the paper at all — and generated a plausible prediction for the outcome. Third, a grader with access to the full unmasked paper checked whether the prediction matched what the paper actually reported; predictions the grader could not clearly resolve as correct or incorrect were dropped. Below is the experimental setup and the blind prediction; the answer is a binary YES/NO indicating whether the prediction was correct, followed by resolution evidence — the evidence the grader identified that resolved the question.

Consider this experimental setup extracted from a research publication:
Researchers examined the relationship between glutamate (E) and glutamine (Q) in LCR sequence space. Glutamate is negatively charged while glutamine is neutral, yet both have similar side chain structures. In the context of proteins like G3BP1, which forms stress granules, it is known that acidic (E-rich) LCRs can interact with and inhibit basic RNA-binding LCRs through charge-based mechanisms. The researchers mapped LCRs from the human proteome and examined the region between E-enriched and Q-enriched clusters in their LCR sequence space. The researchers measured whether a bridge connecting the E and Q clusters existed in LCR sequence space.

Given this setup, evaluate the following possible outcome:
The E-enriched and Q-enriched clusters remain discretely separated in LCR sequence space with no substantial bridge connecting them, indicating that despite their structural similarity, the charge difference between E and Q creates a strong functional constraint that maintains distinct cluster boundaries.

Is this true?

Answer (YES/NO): NO